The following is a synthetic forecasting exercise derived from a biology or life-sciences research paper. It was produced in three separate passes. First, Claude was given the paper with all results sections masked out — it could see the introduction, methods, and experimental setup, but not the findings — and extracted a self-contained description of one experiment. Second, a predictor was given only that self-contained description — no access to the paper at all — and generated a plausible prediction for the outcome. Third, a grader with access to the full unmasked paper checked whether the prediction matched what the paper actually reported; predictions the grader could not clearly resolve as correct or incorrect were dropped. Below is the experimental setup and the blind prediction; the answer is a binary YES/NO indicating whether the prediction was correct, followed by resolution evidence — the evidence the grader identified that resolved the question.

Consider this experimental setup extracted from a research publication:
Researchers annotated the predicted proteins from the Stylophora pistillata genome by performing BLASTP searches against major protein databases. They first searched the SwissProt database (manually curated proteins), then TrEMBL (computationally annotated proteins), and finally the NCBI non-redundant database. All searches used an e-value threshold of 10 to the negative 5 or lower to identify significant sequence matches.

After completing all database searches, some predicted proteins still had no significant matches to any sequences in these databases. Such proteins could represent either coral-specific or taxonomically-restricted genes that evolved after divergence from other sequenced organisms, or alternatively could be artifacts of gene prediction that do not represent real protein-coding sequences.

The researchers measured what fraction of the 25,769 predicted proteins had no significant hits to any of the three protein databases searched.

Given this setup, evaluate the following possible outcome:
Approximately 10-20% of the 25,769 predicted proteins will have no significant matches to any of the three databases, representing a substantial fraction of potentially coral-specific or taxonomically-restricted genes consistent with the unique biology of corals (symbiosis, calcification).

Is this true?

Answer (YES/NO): YES